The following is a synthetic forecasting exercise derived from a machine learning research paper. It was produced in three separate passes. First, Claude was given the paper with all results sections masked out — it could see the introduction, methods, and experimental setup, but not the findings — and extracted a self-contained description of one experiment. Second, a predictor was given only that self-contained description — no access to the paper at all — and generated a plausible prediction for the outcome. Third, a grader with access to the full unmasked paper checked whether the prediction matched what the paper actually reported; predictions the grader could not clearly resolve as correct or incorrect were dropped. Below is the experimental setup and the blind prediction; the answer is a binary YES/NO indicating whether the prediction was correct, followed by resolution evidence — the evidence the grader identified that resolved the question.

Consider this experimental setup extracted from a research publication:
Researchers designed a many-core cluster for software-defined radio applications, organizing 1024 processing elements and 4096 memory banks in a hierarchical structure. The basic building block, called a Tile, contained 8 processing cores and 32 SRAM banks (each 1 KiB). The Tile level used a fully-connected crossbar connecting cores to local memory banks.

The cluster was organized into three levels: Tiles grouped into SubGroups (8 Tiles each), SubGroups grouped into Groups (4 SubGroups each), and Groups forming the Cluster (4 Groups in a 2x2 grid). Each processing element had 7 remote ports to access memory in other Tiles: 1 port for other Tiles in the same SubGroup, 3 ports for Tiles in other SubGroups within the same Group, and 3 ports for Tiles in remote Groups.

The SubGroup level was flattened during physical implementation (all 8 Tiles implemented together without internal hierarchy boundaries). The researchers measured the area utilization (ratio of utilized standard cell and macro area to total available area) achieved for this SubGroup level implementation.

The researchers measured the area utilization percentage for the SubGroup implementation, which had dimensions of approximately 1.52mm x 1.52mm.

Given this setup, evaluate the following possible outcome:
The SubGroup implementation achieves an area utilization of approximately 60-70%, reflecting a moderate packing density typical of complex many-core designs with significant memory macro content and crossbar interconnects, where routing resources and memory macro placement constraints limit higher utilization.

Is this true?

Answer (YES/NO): NO